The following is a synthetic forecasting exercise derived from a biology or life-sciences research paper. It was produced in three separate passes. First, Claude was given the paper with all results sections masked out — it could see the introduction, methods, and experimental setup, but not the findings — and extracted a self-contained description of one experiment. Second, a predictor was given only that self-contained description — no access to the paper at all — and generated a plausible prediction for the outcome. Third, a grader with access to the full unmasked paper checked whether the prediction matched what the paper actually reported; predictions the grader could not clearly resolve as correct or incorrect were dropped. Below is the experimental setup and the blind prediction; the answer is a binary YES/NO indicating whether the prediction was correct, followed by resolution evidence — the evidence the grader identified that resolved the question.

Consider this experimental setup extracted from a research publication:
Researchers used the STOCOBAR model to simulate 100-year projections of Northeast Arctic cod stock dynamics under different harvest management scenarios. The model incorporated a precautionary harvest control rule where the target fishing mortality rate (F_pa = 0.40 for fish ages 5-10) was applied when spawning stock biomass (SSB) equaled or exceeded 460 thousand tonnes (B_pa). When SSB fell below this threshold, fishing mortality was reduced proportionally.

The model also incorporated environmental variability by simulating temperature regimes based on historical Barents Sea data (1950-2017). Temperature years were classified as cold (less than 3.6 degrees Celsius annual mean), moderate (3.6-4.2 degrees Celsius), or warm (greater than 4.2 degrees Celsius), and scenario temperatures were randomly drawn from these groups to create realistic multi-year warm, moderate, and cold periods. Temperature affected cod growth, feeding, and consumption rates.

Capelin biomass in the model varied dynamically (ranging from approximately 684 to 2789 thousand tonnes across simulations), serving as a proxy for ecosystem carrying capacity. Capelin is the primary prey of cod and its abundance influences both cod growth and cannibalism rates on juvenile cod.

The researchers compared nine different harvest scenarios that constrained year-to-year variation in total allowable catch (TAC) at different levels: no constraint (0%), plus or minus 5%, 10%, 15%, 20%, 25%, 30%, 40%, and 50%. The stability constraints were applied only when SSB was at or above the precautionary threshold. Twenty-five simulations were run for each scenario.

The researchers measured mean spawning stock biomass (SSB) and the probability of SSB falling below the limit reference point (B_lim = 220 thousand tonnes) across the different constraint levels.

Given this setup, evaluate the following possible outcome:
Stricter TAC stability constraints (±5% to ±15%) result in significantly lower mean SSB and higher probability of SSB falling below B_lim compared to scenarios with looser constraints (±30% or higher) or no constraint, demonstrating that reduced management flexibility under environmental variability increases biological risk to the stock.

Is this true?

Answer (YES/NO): NO